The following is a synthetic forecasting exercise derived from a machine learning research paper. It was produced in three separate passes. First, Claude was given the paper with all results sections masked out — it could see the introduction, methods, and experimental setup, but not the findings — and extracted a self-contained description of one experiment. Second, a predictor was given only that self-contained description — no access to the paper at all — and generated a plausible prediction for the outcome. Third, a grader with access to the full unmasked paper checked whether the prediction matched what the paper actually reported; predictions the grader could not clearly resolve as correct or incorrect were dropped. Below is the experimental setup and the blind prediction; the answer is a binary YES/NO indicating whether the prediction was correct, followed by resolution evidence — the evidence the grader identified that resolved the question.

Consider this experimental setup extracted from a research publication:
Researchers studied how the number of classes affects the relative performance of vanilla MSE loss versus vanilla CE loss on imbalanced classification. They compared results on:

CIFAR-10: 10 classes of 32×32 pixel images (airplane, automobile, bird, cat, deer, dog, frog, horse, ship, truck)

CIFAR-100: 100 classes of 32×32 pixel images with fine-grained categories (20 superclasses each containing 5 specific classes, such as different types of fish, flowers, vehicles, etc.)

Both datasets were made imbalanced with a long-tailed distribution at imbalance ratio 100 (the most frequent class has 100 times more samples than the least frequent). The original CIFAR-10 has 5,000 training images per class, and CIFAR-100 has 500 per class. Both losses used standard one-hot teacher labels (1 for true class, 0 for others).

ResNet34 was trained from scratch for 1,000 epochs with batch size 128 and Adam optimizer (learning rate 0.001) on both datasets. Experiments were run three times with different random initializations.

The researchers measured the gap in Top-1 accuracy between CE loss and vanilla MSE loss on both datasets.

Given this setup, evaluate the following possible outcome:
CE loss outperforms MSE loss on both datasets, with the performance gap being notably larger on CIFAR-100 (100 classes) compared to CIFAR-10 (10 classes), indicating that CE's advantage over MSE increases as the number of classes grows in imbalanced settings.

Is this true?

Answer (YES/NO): YES